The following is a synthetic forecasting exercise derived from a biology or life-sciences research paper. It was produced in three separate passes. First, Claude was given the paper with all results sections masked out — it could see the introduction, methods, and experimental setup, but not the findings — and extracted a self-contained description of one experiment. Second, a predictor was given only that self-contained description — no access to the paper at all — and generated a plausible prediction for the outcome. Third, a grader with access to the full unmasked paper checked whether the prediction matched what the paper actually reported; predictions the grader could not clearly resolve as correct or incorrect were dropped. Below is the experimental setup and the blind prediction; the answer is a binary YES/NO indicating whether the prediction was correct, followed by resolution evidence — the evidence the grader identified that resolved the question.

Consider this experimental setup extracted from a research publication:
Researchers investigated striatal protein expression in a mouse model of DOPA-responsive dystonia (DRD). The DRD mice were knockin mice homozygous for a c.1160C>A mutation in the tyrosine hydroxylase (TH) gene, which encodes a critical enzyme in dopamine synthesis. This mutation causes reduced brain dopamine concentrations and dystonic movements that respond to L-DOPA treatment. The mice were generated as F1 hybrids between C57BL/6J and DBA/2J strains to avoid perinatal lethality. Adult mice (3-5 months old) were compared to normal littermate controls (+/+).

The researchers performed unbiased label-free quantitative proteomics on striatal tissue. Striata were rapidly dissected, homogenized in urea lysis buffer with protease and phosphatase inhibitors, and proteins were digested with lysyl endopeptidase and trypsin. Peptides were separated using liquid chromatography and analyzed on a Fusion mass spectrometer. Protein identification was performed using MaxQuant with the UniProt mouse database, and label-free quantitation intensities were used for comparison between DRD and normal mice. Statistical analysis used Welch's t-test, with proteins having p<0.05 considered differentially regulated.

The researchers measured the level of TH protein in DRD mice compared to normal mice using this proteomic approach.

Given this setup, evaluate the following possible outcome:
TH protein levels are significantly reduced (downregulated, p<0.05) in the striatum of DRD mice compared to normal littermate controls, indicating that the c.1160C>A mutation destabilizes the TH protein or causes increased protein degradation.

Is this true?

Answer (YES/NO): YES